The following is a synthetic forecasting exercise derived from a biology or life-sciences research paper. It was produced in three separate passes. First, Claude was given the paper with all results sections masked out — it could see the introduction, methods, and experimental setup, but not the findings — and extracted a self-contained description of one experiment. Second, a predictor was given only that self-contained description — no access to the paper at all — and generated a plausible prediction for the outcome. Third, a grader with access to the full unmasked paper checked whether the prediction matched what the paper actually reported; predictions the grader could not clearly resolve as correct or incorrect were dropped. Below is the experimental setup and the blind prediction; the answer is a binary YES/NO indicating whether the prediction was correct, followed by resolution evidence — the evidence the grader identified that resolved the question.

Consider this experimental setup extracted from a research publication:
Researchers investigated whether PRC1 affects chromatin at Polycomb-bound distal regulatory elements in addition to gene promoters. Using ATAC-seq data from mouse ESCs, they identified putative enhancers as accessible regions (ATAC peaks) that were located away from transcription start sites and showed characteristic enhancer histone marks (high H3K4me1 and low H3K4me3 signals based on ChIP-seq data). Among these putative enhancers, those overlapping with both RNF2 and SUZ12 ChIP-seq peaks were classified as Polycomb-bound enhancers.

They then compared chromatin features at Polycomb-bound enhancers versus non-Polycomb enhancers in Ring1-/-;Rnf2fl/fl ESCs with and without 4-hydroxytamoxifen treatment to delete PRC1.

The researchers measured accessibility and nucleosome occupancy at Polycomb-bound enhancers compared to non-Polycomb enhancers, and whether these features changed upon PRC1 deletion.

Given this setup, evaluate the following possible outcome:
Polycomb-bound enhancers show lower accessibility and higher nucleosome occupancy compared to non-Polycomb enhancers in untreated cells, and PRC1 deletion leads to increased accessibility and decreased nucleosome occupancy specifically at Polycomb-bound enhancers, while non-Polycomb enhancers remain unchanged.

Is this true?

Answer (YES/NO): NO